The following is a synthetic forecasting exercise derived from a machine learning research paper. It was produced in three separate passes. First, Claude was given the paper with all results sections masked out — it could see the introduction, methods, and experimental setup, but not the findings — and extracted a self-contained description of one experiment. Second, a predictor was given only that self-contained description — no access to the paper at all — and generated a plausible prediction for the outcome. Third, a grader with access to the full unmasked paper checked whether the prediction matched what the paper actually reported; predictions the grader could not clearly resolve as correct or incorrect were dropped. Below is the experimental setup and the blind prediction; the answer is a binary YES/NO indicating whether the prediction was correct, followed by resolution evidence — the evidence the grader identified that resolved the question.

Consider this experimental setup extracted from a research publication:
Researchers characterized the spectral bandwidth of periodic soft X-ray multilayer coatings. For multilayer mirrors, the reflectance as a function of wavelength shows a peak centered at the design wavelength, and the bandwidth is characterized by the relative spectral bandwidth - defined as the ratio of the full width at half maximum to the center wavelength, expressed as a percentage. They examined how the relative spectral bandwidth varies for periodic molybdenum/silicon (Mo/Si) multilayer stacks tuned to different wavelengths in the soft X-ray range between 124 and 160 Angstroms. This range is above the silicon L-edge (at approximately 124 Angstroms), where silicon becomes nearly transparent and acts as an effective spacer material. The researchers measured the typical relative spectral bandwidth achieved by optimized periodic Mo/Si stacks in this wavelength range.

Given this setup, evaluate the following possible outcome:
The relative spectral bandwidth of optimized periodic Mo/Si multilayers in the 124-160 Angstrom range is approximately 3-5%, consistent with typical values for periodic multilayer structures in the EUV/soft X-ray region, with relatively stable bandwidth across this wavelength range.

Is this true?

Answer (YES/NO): NO